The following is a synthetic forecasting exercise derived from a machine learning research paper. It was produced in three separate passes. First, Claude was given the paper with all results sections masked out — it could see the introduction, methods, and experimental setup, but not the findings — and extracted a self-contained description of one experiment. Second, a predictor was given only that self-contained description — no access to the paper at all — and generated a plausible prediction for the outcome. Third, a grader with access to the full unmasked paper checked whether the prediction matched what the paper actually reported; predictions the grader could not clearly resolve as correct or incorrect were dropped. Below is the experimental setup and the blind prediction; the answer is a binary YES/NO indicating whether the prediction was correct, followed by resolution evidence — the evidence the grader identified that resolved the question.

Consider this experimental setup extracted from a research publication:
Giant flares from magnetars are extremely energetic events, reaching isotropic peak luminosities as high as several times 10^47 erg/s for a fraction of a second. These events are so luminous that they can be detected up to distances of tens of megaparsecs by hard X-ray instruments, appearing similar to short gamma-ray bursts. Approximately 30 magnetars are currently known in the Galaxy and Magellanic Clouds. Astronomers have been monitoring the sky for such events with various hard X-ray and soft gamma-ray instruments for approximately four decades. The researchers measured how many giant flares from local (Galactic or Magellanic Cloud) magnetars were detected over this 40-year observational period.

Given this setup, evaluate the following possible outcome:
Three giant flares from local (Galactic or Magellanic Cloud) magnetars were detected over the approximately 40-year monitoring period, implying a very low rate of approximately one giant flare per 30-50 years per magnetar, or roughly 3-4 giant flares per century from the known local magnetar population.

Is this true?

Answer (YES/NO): YES